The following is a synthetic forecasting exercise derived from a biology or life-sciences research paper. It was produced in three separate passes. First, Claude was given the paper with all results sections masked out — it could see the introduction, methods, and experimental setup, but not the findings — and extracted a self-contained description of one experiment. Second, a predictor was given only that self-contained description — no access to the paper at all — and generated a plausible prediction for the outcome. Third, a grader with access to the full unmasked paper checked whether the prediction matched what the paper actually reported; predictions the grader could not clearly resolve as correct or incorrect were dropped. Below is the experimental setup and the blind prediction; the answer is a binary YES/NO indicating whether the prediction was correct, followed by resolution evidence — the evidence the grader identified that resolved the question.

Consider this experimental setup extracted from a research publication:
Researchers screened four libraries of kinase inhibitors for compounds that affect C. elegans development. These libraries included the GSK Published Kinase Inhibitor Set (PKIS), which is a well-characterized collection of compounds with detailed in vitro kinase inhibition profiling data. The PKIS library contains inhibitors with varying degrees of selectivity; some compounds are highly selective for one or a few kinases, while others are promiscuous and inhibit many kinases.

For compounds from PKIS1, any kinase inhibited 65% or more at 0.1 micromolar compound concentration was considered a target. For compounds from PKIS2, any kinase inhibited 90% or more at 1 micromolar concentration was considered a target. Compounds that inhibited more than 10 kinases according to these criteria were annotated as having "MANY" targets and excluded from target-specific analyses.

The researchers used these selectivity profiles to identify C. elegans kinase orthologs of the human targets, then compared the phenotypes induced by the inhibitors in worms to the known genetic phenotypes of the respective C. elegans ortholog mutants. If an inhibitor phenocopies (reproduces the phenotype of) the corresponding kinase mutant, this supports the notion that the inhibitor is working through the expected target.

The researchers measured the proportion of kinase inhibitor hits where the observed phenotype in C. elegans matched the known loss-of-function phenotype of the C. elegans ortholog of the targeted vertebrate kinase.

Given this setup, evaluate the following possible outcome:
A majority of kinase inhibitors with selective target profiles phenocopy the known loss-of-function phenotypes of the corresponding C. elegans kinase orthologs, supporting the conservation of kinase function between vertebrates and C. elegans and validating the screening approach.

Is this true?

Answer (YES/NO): NO